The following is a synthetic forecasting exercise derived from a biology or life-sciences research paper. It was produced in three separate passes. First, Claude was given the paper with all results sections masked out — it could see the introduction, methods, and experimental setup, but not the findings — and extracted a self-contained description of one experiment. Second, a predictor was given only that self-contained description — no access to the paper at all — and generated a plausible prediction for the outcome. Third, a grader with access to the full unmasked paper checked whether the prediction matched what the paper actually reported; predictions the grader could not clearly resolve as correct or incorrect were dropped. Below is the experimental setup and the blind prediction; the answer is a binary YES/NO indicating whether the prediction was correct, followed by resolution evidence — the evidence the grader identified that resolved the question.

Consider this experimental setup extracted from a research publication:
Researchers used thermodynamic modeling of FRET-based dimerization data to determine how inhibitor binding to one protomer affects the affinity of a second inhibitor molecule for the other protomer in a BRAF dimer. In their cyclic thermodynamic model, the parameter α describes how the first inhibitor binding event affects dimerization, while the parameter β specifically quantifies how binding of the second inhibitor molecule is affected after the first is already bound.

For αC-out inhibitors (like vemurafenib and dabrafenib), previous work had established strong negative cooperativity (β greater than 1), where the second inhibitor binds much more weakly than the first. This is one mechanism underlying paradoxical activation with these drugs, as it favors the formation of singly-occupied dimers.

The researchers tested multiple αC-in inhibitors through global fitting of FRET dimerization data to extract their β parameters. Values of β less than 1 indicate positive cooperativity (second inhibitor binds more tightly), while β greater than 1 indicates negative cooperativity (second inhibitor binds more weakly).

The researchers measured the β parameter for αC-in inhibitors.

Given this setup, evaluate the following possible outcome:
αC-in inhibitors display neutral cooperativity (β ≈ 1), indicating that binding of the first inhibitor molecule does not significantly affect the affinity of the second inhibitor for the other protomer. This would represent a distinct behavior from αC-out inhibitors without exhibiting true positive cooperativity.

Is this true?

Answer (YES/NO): NO